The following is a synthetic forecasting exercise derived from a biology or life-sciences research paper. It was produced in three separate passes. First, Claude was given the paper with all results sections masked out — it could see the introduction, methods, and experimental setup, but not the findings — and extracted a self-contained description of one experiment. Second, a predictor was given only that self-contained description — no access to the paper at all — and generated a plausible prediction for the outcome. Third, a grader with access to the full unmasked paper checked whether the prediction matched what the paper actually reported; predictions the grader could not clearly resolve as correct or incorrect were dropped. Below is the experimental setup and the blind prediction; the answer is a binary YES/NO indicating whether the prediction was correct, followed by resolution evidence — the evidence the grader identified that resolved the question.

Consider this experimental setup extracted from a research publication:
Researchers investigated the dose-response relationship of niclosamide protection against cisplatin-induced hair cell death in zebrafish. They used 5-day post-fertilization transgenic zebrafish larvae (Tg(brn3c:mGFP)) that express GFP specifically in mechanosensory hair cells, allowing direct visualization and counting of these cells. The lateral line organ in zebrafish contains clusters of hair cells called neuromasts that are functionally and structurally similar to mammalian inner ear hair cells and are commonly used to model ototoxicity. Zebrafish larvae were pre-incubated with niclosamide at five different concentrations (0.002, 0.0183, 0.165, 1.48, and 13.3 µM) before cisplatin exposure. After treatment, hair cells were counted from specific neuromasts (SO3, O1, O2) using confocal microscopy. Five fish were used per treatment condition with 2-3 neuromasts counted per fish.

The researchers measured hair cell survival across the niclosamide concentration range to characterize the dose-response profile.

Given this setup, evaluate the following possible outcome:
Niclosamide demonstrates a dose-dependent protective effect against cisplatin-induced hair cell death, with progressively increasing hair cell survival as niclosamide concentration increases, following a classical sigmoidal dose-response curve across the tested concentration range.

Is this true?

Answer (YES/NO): NO